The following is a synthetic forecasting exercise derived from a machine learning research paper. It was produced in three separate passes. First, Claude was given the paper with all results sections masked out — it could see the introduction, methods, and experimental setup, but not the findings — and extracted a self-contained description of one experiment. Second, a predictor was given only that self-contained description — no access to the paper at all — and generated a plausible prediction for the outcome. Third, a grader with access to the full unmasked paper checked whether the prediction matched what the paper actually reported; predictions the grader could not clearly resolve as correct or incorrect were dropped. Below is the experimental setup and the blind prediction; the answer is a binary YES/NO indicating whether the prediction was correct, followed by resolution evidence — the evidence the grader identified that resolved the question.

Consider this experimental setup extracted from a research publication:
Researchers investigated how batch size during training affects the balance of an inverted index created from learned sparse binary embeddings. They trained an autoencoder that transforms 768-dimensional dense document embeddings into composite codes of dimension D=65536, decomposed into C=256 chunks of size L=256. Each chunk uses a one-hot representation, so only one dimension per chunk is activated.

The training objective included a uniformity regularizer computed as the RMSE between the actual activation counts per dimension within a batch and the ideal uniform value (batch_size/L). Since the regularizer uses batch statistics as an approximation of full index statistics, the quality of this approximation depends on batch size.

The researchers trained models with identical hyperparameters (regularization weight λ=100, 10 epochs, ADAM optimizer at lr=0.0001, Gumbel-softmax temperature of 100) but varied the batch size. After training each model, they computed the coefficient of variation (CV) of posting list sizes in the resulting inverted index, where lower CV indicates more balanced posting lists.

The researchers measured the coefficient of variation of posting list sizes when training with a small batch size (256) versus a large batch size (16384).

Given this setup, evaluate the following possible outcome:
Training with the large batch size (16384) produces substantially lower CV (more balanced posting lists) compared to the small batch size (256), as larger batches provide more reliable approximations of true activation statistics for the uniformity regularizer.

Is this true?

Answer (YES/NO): YES